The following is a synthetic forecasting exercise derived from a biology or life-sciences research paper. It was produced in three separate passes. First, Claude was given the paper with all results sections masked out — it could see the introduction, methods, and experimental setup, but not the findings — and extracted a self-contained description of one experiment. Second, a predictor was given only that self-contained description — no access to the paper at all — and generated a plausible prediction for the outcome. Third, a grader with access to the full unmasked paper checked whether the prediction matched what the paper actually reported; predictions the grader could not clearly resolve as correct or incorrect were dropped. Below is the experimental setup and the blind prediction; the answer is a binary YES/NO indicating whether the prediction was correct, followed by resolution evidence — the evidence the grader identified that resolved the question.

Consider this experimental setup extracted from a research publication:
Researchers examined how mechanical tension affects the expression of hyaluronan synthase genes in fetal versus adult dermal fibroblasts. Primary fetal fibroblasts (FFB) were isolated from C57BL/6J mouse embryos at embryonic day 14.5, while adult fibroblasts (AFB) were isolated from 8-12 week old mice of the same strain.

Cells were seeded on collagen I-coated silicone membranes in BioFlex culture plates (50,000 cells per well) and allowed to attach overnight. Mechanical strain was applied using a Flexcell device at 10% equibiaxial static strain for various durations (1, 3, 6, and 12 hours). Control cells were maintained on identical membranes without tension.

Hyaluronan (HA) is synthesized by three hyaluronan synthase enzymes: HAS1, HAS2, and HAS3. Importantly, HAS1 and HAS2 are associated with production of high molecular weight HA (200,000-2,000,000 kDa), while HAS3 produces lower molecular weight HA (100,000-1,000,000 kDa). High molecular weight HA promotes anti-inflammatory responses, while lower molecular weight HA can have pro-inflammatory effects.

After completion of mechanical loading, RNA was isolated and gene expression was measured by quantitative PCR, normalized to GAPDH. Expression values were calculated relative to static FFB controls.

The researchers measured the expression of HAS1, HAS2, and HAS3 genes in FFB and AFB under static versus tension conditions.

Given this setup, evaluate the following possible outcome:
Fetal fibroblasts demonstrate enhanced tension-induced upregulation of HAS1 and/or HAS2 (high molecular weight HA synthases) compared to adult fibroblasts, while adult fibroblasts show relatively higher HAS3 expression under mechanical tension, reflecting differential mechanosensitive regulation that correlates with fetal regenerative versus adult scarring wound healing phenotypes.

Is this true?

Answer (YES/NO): NO